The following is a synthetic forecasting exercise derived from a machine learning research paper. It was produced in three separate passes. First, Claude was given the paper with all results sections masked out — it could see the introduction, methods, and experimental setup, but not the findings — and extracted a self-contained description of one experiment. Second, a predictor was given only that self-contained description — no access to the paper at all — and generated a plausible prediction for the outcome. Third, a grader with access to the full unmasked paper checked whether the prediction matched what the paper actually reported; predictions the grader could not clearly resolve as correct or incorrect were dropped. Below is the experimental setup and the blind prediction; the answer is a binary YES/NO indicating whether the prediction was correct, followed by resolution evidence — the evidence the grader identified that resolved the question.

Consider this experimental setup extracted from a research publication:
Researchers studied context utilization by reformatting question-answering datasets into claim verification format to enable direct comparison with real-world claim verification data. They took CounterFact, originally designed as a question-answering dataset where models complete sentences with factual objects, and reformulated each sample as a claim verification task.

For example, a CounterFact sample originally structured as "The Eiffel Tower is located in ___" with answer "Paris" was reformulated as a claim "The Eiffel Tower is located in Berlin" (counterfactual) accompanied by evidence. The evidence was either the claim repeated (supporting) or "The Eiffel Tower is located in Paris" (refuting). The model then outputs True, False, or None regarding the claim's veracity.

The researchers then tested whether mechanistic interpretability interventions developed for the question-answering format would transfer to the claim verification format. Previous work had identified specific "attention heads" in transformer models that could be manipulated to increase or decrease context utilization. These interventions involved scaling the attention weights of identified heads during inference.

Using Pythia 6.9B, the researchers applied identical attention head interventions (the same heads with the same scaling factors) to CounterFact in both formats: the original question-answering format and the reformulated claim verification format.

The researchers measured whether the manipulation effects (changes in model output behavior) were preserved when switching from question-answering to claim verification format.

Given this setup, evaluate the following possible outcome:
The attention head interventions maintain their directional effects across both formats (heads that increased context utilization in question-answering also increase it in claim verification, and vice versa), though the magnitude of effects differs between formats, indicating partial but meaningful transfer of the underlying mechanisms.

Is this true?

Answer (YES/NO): NO